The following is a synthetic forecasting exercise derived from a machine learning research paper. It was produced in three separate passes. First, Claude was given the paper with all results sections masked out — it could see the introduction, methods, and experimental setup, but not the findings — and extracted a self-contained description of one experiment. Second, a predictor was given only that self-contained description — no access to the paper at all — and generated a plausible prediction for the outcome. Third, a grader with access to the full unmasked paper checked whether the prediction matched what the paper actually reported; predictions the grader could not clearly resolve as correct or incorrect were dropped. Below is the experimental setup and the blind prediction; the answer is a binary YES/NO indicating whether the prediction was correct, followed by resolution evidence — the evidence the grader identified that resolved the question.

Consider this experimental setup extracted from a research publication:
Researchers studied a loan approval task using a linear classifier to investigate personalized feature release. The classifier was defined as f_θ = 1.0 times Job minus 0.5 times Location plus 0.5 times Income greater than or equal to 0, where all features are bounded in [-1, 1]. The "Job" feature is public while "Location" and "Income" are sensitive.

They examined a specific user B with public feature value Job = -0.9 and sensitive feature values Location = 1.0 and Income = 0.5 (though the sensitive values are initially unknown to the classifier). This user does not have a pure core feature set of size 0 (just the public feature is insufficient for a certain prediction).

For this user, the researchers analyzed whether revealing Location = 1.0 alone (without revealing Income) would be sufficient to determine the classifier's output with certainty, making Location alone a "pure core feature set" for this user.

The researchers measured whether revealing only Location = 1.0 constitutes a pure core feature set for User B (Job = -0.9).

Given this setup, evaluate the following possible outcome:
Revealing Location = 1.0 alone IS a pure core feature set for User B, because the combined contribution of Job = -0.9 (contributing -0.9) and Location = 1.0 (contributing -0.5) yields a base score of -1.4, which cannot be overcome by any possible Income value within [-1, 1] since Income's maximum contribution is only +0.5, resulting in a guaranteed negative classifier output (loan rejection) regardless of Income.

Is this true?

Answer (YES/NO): YES